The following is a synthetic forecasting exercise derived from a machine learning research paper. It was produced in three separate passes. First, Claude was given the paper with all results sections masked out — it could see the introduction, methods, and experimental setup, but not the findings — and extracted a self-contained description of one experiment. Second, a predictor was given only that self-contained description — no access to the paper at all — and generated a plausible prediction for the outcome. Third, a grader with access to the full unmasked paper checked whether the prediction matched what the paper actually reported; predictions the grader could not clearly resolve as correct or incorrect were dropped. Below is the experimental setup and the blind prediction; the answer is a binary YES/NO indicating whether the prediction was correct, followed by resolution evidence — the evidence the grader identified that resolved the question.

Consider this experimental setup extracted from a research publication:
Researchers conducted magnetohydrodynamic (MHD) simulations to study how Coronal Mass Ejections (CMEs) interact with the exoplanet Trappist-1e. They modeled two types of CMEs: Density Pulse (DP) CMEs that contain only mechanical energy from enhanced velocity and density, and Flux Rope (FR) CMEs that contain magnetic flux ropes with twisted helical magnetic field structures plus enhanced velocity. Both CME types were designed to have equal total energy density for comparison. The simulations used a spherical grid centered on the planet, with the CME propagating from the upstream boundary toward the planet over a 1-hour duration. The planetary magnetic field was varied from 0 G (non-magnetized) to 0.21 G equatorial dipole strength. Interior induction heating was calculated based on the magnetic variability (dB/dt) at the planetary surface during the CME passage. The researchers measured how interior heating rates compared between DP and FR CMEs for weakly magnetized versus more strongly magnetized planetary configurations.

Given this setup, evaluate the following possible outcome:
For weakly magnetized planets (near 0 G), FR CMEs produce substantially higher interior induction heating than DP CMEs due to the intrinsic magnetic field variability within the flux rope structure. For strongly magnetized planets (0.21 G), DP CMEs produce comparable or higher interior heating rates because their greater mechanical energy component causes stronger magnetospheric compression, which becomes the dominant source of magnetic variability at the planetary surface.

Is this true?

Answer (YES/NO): YES